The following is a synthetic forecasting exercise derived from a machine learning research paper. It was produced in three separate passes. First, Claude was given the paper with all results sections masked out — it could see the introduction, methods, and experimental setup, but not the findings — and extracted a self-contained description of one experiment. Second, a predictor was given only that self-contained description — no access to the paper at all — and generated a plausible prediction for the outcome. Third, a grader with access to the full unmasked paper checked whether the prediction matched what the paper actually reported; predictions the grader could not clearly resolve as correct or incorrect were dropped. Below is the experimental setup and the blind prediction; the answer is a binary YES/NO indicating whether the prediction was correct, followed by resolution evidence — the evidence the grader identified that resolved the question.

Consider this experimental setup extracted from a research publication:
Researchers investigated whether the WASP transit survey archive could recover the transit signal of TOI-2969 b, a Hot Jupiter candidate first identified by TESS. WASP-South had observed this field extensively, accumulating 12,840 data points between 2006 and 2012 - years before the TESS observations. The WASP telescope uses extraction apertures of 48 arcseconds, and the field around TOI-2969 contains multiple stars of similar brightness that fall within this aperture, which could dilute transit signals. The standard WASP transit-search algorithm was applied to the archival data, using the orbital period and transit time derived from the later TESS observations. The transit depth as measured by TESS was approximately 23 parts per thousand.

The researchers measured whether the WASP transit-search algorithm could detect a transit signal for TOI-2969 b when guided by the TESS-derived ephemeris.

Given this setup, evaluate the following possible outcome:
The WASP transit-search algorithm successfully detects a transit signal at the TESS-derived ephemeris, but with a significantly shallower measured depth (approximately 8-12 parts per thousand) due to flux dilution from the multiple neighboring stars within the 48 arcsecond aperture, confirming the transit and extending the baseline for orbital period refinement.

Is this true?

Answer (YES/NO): NO